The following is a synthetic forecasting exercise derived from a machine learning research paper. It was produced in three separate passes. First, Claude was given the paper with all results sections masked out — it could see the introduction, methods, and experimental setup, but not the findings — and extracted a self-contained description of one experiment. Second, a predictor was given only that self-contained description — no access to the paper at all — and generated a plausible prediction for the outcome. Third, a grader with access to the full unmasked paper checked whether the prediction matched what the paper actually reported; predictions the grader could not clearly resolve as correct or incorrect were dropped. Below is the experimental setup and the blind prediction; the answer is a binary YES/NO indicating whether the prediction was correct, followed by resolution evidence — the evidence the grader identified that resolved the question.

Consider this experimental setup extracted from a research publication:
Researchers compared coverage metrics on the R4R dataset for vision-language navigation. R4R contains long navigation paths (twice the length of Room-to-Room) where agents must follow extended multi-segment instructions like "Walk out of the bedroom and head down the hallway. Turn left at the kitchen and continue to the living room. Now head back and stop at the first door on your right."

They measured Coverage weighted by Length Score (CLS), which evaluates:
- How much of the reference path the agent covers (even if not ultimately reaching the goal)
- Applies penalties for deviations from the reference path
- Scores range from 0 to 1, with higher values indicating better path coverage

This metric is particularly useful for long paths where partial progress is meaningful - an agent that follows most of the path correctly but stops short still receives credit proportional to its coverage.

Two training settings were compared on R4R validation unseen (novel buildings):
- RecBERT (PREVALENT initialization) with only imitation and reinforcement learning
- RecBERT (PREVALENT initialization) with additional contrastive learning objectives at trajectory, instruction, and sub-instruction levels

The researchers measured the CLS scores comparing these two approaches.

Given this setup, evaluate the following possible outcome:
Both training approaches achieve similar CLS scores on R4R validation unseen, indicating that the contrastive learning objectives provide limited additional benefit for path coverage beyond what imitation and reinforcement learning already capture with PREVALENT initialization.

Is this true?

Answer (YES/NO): YES